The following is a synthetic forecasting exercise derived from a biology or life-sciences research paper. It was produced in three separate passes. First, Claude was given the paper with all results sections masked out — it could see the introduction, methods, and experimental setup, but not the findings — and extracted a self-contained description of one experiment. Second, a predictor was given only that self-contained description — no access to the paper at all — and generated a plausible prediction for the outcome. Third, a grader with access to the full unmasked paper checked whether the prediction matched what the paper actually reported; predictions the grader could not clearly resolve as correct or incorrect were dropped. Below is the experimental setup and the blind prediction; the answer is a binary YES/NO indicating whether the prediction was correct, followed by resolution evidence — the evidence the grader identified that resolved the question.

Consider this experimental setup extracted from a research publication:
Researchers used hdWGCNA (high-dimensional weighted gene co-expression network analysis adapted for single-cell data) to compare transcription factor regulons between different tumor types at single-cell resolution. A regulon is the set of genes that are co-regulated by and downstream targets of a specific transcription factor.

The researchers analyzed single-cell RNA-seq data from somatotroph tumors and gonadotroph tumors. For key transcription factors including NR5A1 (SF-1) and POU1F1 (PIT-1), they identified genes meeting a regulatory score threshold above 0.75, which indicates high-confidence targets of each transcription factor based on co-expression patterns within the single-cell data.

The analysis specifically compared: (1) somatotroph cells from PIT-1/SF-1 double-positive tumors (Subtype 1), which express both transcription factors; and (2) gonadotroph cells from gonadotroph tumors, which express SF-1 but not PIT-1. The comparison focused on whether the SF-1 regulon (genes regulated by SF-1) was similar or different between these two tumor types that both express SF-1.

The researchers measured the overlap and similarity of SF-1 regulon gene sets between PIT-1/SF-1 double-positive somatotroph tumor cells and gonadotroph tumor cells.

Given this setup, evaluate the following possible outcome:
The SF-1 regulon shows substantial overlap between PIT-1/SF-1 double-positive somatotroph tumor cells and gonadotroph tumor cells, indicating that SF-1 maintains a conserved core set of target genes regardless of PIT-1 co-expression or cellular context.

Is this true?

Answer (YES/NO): NO